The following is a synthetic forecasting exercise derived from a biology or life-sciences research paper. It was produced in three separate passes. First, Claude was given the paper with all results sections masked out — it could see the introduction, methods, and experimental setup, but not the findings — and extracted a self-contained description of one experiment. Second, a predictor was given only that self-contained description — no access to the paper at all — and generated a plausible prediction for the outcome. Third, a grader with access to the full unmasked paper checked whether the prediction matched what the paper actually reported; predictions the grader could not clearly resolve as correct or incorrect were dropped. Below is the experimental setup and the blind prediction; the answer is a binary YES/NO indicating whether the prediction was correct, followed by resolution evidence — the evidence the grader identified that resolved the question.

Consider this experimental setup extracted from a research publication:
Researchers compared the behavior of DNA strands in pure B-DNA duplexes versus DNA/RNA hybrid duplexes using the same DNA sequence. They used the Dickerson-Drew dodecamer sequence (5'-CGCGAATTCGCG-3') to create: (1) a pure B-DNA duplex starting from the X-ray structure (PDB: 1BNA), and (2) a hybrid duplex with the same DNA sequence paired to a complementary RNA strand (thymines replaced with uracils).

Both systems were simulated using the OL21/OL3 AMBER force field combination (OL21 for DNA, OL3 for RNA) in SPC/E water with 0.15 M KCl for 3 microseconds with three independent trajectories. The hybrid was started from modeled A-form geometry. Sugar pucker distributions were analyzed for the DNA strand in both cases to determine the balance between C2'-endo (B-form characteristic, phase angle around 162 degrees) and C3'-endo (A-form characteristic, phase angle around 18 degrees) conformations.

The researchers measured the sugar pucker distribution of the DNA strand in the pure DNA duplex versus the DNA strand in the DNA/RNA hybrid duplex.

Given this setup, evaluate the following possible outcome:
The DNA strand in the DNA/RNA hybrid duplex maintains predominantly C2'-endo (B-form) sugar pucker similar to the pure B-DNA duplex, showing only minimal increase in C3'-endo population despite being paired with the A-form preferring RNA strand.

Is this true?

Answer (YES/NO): NO